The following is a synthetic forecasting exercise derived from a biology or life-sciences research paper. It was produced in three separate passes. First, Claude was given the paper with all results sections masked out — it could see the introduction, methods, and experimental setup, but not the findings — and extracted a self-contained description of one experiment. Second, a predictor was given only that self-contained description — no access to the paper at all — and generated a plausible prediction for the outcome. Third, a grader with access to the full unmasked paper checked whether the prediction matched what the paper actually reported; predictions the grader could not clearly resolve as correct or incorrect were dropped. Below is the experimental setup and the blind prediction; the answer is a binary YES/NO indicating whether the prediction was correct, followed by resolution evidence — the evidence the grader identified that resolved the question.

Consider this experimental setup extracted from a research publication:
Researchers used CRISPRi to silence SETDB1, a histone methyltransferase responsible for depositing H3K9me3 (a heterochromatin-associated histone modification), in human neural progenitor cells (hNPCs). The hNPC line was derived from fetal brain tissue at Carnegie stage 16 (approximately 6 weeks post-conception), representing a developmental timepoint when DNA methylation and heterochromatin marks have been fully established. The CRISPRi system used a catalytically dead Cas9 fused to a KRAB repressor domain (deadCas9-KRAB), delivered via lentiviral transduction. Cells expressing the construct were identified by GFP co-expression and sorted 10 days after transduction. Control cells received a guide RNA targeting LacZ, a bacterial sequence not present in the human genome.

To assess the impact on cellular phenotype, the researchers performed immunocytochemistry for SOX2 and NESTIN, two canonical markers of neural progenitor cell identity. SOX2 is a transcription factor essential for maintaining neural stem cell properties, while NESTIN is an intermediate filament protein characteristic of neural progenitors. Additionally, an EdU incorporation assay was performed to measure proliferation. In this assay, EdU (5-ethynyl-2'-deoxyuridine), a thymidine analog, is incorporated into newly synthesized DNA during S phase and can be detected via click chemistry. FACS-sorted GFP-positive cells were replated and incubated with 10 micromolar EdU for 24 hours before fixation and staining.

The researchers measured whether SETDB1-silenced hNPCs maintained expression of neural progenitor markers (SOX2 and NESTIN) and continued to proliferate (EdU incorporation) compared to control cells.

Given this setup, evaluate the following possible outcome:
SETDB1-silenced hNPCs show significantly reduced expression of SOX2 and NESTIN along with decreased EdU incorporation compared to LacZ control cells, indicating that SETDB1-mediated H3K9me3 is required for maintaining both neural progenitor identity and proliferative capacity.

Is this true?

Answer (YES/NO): NO